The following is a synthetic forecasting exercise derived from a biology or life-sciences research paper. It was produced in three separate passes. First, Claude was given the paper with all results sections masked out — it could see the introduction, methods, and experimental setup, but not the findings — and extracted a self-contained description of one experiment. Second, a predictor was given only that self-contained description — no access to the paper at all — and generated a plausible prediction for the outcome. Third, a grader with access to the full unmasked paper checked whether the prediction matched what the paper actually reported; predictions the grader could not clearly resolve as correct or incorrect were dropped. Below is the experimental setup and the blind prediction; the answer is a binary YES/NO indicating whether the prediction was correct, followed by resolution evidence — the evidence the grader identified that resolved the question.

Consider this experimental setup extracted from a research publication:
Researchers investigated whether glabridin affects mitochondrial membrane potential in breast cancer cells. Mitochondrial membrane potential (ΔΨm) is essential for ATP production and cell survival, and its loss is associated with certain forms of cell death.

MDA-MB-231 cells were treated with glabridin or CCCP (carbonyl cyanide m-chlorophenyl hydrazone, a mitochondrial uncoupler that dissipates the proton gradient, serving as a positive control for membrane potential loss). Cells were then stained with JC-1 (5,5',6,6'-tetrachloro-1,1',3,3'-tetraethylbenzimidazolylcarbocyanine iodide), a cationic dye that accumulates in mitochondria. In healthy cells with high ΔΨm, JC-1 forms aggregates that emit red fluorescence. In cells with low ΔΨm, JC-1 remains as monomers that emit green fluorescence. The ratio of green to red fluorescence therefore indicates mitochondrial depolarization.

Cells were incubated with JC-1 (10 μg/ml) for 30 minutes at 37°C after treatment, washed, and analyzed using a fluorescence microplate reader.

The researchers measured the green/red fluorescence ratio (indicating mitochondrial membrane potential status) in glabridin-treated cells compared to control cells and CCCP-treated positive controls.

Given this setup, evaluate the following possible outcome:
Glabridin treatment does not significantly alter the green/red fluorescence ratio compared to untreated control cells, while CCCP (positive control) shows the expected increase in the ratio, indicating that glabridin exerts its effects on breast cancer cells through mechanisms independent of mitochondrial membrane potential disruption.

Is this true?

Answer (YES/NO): NO